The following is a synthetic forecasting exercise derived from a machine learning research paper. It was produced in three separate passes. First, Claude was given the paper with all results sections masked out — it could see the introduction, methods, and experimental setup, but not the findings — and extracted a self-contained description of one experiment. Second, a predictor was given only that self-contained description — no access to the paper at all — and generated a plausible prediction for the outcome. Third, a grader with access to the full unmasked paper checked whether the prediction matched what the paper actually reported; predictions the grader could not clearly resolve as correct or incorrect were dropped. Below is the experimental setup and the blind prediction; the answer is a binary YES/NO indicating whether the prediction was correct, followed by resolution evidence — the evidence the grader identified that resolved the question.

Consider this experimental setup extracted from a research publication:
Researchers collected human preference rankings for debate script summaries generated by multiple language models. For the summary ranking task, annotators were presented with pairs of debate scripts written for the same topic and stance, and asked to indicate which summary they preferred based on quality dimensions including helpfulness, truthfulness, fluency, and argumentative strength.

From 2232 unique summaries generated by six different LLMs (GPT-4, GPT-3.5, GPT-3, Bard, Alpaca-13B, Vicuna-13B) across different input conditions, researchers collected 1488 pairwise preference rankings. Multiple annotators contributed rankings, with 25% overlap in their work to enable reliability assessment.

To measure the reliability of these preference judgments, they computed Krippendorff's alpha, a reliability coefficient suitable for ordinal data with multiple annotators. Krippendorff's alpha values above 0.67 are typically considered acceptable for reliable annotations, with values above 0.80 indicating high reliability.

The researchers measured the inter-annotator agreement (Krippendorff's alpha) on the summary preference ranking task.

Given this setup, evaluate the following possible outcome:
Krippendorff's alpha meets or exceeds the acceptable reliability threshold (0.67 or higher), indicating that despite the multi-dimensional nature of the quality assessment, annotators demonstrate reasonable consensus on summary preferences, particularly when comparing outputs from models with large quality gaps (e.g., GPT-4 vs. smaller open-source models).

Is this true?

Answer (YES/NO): NO